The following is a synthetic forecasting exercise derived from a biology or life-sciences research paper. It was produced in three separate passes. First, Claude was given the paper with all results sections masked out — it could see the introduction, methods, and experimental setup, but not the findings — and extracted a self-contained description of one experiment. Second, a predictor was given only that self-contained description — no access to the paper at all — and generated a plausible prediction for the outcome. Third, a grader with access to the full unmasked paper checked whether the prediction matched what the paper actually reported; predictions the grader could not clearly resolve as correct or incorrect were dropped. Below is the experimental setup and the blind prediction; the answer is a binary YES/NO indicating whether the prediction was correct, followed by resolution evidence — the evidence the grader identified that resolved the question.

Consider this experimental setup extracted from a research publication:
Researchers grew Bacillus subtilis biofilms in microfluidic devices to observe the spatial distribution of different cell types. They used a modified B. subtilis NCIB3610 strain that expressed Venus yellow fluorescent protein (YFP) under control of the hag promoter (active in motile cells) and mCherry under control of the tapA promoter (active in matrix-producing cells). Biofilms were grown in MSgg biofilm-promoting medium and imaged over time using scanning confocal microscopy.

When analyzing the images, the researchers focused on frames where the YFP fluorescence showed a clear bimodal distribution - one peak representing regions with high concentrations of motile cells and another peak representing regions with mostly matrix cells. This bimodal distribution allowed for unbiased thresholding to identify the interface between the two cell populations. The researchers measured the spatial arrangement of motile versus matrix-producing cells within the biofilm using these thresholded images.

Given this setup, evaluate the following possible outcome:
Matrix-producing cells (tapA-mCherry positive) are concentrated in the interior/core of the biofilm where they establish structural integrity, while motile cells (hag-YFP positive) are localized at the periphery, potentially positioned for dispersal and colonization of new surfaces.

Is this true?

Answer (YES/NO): NO